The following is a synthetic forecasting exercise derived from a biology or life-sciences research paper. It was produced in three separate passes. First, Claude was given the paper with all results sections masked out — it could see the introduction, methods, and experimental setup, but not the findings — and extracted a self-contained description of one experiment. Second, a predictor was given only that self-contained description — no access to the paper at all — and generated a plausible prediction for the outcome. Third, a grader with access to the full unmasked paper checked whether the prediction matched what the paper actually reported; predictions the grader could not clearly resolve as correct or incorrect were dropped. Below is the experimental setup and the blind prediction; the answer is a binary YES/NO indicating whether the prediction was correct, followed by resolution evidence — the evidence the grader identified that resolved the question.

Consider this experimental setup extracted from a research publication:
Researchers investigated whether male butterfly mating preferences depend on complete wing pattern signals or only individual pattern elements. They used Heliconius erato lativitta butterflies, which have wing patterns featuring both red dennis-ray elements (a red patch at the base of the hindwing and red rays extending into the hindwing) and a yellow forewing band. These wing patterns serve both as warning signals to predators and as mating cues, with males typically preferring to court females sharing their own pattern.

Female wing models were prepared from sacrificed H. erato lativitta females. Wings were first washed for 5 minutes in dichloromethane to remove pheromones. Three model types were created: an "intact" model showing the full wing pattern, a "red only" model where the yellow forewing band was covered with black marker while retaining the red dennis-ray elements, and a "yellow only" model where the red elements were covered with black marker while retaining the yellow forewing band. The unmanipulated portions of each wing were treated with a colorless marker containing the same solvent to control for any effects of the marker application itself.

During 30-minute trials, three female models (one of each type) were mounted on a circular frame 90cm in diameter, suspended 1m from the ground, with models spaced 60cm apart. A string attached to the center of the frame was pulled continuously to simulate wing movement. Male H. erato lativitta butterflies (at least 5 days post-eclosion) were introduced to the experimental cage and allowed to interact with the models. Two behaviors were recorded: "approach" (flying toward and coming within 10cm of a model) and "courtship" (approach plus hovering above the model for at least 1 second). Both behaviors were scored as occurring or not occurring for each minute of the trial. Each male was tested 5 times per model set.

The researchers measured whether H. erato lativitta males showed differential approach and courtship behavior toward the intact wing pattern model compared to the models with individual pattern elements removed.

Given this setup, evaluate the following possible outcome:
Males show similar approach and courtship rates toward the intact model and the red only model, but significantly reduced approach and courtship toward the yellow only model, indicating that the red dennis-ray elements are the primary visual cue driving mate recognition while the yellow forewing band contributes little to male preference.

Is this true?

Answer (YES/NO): YES